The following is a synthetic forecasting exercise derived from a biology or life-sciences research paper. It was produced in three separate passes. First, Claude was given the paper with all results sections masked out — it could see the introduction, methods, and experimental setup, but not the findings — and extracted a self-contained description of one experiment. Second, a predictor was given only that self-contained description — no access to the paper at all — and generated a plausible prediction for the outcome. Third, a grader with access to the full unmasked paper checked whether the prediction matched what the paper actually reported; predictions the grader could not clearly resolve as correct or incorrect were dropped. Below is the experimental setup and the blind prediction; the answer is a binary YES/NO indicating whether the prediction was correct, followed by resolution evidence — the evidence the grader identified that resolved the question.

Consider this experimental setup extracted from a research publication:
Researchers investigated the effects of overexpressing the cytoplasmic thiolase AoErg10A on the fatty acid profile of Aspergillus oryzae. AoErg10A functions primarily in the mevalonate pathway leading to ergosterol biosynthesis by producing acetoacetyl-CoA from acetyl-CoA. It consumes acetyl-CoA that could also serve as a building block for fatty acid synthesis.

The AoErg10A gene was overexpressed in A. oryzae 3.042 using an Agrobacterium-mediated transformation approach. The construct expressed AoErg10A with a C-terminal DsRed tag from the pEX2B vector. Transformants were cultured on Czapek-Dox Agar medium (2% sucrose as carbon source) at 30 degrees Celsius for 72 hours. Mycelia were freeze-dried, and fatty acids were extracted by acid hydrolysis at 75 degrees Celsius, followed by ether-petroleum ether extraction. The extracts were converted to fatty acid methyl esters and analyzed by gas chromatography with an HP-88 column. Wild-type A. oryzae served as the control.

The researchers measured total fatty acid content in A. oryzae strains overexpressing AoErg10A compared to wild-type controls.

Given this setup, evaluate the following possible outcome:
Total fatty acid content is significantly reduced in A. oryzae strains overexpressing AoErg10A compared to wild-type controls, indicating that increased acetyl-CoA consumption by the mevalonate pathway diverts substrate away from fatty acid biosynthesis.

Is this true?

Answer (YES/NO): YES